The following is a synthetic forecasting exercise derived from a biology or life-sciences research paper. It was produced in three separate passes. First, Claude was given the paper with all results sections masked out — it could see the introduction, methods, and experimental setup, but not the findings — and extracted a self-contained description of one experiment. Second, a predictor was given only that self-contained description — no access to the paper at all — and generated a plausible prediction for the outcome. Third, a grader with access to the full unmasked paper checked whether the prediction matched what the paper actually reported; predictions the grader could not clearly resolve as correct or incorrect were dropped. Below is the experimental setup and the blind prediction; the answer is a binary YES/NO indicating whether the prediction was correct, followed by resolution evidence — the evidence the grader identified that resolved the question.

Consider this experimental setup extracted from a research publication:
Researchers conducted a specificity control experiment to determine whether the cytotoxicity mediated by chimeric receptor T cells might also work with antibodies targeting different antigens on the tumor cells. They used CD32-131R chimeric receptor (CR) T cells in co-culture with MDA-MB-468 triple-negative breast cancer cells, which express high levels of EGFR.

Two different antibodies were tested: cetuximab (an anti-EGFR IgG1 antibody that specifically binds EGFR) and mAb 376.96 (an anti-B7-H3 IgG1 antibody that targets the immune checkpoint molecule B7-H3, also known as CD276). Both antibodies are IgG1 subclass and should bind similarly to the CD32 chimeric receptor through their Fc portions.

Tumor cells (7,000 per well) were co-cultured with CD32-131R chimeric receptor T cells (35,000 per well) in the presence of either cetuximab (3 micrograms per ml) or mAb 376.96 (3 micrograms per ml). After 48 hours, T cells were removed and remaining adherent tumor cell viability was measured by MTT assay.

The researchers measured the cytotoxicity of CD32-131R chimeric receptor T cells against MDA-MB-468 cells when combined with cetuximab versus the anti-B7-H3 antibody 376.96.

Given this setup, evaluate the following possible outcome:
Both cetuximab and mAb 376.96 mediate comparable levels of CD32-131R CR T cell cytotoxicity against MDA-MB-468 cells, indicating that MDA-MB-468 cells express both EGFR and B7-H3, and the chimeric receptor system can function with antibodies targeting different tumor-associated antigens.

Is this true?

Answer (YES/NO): NO